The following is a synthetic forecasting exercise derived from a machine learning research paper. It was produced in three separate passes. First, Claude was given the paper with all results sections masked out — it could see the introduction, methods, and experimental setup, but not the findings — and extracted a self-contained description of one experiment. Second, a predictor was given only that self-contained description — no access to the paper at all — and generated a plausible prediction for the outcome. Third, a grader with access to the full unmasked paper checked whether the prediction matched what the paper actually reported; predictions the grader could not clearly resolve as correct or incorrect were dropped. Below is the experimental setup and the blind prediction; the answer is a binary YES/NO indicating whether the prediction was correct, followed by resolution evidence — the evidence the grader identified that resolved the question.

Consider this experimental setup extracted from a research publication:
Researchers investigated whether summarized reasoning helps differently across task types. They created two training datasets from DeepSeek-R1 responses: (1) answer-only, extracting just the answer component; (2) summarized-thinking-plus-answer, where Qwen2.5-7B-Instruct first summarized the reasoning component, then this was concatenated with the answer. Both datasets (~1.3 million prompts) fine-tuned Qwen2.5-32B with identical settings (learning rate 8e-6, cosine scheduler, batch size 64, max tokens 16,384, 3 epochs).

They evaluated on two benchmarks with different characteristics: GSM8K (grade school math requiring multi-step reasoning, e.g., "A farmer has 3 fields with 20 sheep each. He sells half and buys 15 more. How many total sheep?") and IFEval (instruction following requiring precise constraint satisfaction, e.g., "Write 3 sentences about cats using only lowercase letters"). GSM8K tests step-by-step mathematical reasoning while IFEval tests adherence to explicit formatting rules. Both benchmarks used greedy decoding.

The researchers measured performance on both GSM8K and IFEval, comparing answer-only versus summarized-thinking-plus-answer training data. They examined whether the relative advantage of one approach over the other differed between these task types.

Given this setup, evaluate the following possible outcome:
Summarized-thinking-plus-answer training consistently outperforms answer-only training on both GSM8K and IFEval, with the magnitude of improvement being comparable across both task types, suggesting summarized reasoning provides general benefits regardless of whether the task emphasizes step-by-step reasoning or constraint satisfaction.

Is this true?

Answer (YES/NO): NO